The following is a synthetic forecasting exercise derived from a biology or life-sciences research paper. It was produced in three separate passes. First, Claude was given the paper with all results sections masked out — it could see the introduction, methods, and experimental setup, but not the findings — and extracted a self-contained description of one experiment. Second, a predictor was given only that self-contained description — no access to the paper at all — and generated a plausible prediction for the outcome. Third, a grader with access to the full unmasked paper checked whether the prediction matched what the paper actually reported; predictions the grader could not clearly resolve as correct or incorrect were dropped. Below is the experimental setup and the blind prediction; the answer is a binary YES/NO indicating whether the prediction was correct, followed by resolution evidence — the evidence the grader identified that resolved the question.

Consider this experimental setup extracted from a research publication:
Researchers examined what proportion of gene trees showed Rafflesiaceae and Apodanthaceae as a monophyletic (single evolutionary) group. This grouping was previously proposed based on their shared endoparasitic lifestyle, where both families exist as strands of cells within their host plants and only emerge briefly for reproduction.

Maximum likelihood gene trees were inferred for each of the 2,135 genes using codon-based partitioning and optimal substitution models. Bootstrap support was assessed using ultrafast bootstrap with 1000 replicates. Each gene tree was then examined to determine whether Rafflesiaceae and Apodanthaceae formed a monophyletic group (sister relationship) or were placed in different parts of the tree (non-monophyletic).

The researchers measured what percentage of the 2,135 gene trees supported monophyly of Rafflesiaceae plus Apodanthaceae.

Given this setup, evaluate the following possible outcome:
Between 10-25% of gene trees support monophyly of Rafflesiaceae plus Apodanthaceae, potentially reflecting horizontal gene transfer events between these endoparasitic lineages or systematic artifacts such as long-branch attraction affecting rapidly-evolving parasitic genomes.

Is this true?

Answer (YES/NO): YES